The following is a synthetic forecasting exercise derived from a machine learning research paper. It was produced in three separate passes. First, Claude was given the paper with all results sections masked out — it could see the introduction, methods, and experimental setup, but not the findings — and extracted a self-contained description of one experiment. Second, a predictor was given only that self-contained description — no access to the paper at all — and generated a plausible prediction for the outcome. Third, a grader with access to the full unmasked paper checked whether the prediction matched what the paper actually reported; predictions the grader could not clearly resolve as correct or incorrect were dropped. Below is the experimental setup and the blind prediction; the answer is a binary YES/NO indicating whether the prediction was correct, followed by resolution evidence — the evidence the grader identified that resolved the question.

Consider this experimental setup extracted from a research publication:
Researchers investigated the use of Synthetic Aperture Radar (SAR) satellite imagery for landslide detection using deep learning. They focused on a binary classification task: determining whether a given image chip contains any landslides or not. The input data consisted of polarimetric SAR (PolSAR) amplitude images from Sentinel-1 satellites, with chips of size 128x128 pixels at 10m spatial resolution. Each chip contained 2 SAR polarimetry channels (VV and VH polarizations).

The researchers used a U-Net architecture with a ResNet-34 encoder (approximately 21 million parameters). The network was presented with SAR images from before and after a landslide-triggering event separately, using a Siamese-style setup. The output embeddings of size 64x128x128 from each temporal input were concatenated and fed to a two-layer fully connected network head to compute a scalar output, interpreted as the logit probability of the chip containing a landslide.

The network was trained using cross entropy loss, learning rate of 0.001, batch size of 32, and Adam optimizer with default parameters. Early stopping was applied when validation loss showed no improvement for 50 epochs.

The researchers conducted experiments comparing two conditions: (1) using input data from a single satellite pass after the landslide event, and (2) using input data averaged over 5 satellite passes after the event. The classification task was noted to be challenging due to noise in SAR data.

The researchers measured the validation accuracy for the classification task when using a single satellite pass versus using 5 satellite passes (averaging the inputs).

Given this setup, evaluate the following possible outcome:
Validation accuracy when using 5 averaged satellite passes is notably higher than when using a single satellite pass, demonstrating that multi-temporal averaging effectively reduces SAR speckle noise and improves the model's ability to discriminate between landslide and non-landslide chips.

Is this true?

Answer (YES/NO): YES